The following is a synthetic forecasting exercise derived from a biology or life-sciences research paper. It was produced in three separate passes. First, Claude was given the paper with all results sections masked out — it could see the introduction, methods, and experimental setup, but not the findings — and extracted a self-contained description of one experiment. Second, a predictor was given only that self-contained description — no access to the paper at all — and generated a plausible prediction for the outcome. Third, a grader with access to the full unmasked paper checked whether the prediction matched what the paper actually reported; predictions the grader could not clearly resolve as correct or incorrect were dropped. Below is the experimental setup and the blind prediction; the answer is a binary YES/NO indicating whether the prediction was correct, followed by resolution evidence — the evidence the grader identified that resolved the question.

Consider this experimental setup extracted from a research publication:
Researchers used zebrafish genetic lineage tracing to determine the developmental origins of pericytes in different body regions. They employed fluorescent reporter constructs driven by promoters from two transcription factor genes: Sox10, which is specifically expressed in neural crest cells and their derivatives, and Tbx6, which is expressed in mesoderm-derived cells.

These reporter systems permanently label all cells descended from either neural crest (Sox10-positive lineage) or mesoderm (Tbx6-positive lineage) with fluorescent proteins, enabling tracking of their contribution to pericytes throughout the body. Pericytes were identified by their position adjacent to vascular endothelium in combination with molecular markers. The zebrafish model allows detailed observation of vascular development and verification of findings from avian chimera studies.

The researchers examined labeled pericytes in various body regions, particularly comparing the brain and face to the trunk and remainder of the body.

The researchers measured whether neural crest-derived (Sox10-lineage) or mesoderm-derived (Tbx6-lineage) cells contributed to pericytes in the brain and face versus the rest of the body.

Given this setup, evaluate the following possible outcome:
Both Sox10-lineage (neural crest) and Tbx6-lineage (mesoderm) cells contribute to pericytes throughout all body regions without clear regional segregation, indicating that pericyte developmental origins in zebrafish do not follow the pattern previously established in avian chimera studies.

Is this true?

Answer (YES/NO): NO